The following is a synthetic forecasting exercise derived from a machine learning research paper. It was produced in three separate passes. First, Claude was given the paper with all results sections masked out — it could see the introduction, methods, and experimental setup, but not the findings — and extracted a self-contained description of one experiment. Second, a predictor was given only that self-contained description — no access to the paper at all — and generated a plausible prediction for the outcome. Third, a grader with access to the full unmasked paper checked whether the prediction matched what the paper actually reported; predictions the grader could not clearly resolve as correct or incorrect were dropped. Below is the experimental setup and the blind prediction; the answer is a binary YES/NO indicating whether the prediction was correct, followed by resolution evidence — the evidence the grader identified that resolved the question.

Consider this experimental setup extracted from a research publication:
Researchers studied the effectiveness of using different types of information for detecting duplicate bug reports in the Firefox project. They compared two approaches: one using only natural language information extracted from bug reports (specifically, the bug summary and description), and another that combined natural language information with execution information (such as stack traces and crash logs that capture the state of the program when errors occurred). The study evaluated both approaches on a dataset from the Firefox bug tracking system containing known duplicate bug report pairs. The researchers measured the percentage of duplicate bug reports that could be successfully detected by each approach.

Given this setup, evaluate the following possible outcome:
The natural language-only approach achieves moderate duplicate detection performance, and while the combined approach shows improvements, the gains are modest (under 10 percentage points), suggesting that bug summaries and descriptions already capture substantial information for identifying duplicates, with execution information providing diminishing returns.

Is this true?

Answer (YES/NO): NO